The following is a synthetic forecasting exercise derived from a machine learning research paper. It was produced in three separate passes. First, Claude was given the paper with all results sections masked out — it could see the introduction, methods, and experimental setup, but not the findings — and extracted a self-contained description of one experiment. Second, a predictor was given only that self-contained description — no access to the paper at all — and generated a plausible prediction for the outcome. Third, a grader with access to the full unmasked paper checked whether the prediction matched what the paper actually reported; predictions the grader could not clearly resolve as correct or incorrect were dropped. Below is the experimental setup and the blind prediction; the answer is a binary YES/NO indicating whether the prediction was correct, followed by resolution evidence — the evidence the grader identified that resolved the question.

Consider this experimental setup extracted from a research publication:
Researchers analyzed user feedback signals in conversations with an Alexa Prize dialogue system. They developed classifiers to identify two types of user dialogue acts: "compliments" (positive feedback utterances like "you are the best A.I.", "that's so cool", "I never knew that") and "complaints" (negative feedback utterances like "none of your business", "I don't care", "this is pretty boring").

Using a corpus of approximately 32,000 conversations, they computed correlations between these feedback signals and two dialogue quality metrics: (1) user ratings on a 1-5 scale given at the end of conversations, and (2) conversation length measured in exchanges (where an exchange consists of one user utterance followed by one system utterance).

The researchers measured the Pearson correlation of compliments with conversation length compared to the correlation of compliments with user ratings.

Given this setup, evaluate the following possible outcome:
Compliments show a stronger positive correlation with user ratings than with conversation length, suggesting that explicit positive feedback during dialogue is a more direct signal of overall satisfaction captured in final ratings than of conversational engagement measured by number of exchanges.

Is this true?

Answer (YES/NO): NO